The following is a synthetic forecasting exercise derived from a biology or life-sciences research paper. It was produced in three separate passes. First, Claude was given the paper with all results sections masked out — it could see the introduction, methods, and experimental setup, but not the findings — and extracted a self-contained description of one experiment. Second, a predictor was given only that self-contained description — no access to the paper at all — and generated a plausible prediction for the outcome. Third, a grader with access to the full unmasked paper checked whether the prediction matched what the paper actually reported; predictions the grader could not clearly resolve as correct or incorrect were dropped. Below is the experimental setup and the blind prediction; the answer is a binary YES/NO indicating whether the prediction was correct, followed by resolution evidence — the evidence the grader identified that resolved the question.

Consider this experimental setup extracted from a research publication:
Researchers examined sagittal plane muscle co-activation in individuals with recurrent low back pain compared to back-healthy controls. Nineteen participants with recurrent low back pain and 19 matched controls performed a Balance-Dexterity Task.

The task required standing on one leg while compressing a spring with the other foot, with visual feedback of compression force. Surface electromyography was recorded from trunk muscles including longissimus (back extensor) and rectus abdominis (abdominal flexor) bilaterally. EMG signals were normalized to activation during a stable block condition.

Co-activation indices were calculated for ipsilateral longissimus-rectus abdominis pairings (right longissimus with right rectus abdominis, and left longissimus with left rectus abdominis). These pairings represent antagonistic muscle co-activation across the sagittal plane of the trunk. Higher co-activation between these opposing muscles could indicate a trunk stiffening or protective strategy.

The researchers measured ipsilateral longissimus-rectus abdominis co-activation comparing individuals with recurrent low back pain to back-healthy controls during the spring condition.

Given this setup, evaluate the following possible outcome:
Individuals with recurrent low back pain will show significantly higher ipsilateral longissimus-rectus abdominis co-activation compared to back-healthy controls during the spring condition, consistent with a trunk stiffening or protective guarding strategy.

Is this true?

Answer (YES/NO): NO